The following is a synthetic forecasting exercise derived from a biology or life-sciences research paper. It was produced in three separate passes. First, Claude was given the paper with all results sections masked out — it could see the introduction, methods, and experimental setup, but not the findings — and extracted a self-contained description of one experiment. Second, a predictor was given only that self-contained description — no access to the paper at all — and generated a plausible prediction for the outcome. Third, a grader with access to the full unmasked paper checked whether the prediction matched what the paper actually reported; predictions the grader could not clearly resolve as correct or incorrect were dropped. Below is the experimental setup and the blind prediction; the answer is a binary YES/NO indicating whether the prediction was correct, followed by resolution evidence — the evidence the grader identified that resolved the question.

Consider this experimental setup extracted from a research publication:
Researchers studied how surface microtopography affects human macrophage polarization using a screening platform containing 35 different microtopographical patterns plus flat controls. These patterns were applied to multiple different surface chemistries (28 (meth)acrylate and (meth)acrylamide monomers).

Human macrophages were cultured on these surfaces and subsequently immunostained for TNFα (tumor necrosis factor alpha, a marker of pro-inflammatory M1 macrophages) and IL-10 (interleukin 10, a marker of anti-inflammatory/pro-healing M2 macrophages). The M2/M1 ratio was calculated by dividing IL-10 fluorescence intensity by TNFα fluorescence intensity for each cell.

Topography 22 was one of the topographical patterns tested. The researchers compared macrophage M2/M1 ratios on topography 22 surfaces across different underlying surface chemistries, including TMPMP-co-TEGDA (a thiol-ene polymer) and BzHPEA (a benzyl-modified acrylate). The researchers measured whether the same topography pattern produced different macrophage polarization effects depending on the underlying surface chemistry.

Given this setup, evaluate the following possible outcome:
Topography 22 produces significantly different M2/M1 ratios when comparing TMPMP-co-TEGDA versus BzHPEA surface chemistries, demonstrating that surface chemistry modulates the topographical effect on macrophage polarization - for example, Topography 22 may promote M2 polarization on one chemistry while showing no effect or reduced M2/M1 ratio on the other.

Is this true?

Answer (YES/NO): YES